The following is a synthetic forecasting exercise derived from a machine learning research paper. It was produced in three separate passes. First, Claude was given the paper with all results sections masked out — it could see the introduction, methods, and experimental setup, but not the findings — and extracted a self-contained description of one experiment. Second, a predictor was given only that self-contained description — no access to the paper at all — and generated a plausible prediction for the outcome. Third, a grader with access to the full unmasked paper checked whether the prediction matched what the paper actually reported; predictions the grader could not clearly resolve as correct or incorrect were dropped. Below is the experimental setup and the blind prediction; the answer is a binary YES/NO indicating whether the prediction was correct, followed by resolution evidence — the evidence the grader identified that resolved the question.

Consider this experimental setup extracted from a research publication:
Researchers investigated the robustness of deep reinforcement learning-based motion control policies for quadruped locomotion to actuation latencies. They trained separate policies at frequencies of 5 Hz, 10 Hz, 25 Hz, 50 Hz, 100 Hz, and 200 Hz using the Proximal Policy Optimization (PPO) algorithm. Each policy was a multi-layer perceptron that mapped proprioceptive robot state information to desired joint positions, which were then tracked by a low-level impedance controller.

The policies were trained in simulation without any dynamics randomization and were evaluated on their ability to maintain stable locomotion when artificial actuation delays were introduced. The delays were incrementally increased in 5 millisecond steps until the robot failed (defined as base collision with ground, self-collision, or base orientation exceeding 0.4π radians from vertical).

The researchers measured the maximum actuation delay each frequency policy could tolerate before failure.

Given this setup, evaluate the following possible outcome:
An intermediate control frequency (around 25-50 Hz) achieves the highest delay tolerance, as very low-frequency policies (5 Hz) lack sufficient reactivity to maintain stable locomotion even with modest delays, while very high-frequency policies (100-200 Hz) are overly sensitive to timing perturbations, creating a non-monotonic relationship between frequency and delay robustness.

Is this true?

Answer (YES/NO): NO